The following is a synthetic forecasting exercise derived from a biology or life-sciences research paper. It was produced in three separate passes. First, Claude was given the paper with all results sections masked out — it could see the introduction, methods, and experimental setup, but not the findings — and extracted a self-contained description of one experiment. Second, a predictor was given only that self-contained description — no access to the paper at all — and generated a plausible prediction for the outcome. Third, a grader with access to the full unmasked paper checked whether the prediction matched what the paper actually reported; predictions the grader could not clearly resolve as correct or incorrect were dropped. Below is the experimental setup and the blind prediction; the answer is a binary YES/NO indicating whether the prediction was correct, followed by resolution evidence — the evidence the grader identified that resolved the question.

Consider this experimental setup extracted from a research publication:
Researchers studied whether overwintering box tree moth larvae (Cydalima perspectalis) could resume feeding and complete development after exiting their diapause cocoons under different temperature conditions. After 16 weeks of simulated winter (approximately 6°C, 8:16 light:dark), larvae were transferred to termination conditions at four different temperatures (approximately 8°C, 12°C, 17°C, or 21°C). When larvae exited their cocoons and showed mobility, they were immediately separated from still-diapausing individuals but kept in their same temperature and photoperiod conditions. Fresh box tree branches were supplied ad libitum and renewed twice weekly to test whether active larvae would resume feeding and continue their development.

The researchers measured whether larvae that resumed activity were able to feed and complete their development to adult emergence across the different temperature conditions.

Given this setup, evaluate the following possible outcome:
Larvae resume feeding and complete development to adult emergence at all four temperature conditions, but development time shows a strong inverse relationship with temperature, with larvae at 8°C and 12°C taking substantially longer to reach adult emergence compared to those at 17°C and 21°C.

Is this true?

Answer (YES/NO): NO